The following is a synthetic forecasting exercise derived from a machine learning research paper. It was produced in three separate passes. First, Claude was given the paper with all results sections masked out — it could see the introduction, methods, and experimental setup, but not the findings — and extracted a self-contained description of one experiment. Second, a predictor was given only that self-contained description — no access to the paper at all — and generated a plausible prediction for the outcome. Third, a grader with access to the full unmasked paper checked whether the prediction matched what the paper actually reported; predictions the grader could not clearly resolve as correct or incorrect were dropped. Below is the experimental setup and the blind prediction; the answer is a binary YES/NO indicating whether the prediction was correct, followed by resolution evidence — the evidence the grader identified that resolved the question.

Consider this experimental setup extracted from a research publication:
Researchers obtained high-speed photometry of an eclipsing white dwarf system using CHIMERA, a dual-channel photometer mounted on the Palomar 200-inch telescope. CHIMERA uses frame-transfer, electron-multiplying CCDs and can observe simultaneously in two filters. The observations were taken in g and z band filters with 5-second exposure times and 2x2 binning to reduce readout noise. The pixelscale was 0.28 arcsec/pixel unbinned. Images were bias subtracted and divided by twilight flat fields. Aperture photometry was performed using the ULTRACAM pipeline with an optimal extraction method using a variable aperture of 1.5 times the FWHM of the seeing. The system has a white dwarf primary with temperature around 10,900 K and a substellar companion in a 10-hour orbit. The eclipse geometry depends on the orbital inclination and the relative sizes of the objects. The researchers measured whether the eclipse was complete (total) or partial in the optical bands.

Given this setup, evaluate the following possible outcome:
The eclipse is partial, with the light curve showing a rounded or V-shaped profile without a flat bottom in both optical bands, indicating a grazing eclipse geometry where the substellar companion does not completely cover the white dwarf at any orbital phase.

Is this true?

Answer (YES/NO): NO